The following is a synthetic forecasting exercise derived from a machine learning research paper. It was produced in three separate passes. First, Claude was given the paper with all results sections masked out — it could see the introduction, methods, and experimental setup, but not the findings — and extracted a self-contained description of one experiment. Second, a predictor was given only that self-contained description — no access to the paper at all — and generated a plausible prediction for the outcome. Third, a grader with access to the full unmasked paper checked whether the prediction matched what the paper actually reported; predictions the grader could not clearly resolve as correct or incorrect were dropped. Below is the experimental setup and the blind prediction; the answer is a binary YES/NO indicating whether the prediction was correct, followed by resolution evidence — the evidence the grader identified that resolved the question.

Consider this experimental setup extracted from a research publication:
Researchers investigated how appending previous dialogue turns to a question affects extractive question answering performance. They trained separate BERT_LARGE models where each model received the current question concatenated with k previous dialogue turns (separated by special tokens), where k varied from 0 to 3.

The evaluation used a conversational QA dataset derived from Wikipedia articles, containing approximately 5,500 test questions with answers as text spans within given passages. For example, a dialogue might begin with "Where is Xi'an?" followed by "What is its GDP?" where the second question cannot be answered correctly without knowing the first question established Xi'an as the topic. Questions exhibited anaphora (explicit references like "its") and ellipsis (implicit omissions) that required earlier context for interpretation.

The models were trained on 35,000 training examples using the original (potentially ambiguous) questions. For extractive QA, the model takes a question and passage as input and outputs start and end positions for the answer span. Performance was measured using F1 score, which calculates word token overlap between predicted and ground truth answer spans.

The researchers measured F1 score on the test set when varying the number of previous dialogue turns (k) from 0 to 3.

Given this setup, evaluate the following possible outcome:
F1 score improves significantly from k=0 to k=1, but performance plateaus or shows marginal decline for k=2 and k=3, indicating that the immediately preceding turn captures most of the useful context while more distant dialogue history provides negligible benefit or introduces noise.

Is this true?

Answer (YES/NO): YES